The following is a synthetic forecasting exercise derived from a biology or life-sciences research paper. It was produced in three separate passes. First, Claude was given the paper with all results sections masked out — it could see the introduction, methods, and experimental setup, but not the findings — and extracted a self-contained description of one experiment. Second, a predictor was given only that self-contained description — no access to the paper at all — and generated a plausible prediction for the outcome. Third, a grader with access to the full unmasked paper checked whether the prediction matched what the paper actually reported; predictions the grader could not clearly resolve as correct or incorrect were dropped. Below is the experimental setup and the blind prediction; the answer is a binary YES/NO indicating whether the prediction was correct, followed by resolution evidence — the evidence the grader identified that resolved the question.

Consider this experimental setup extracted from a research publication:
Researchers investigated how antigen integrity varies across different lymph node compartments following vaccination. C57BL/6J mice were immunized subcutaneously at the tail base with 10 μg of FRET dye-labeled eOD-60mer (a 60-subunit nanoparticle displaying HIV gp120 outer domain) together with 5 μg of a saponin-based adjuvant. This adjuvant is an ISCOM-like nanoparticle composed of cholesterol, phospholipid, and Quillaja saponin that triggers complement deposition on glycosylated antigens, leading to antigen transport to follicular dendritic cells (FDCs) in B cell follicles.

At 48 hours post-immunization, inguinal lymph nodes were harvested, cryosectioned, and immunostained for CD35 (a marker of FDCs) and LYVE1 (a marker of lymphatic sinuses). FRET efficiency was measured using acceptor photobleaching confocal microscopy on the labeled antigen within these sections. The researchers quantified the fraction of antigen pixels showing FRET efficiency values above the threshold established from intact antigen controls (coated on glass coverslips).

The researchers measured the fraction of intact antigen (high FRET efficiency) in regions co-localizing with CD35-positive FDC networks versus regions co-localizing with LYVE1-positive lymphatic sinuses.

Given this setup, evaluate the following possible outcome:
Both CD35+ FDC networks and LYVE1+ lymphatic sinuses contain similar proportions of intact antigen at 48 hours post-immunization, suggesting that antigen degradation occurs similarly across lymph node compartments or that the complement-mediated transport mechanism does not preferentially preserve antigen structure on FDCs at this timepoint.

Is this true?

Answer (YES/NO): NO